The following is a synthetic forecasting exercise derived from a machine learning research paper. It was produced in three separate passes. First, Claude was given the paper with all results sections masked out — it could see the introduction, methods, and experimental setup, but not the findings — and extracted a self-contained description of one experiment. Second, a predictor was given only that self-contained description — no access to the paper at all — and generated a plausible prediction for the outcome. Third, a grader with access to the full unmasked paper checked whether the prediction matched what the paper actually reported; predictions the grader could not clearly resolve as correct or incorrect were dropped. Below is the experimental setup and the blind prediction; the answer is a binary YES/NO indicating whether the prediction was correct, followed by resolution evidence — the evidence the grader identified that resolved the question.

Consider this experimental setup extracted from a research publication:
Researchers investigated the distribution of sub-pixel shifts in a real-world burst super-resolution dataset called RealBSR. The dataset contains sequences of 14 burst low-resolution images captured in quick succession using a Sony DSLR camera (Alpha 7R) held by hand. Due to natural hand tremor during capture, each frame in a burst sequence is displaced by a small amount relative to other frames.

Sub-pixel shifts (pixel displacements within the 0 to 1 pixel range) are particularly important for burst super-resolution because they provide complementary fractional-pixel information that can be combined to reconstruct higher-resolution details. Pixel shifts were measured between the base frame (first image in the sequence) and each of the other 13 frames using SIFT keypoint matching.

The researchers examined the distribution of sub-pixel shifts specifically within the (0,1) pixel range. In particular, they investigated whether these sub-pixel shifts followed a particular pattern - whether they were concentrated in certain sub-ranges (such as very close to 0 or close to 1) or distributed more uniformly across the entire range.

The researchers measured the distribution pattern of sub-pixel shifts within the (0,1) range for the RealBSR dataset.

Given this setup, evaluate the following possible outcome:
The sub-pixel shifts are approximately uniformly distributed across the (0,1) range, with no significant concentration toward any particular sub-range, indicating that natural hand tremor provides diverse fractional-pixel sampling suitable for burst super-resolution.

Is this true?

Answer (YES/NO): YES